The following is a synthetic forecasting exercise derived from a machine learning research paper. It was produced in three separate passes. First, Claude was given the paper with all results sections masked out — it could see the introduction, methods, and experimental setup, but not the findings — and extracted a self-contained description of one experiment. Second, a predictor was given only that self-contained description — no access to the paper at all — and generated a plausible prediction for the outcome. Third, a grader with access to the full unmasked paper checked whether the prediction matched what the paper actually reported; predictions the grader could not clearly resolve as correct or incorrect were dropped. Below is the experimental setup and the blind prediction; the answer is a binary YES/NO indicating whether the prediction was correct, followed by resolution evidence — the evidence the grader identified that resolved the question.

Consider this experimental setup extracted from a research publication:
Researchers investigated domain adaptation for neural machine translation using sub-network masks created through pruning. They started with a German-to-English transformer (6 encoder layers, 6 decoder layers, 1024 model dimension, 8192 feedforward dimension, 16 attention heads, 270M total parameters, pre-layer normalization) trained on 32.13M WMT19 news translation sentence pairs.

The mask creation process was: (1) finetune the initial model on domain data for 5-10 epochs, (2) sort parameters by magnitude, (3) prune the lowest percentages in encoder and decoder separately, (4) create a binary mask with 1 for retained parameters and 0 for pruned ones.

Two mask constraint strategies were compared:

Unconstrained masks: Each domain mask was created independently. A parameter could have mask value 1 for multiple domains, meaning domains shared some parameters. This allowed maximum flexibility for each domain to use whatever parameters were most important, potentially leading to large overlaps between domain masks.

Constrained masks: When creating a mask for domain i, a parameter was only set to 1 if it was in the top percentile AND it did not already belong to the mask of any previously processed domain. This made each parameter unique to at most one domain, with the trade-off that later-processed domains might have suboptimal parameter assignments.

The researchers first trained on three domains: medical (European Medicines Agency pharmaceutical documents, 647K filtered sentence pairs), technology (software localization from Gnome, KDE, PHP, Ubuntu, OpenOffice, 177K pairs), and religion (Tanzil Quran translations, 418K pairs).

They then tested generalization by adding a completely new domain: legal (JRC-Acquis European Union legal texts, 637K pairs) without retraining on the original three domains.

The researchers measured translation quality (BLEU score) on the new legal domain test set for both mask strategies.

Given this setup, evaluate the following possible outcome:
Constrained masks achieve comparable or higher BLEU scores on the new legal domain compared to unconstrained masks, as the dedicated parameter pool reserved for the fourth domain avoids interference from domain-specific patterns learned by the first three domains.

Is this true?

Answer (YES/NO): YES